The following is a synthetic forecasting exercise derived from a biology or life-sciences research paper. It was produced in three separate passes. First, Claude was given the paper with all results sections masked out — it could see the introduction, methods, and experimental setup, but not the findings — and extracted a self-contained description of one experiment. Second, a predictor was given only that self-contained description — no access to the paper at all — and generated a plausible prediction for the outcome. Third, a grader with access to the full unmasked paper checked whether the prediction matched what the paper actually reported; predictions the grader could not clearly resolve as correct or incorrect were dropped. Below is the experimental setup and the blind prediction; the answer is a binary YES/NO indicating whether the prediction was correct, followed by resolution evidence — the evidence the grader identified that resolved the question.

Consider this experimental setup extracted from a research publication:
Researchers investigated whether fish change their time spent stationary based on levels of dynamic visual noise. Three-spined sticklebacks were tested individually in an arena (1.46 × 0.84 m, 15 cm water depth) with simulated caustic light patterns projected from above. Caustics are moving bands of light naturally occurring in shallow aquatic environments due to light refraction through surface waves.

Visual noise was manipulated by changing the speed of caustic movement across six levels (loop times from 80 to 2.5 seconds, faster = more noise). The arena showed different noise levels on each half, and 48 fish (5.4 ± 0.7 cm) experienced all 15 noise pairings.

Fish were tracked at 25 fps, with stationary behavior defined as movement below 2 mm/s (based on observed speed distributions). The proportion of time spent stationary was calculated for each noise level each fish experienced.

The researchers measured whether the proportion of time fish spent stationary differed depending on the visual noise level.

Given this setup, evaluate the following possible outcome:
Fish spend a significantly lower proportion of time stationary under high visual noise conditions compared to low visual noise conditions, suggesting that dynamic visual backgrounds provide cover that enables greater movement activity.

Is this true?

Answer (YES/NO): YES